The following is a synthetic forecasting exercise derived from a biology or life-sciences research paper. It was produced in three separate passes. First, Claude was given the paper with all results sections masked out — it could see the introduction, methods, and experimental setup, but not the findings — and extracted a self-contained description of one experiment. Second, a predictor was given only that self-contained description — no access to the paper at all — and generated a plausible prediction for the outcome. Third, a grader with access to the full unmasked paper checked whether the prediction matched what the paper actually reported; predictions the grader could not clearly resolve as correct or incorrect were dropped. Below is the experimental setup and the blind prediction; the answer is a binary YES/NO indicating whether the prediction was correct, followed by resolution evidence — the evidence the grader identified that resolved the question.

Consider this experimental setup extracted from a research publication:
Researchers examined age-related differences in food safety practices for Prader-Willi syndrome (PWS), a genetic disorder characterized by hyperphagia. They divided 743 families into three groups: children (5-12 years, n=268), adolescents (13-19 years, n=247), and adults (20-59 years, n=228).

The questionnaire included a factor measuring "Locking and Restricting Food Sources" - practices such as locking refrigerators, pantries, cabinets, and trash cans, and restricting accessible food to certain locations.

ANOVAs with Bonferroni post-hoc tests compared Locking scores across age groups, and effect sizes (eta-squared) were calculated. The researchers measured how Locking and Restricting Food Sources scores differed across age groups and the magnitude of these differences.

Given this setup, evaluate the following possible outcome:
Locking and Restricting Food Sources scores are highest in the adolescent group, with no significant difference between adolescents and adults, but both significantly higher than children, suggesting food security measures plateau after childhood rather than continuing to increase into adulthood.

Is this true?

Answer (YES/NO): NO